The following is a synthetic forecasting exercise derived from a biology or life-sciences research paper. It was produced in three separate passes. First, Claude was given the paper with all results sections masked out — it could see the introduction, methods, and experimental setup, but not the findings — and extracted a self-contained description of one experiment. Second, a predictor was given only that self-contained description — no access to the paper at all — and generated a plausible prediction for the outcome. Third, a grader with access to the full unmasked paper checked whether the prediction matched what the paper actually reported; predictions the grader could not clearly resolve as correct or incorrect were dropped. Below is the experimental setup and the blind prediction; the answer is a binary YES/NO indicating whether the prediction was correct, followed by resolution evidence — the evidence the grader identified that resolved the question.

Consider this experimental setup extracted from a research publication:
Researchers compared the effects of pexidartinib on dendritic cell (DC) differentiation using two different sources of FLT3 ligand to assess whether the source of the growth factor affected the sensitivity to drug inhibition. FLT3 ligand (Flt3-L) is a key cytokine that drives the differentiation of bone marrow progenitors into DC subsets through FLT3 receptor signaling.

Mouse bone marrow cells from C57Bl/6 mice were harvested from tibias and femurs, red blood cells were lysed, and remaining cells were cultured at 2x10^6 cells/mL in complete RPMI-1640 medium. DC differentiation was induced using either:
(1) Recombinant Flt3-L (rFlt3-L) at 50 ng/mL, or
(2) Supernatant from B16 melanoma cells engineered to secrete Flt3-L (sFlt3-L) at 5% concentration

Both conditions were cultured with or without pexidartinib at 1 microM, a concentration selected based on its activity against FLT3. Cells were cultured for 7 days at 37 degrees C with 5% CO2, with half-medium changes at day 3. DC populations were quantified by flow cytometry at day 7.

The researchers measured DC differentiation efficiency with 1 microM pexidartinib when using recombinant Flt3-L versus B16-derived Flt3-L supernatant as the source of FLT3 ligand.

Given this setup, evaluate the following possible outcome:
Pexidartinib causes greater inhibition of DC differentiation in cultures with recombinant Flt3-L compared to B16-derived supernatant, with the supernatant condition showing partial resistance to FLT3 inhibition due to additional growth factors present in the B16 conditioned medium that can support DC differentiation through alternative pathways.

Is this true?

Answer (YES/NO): NO